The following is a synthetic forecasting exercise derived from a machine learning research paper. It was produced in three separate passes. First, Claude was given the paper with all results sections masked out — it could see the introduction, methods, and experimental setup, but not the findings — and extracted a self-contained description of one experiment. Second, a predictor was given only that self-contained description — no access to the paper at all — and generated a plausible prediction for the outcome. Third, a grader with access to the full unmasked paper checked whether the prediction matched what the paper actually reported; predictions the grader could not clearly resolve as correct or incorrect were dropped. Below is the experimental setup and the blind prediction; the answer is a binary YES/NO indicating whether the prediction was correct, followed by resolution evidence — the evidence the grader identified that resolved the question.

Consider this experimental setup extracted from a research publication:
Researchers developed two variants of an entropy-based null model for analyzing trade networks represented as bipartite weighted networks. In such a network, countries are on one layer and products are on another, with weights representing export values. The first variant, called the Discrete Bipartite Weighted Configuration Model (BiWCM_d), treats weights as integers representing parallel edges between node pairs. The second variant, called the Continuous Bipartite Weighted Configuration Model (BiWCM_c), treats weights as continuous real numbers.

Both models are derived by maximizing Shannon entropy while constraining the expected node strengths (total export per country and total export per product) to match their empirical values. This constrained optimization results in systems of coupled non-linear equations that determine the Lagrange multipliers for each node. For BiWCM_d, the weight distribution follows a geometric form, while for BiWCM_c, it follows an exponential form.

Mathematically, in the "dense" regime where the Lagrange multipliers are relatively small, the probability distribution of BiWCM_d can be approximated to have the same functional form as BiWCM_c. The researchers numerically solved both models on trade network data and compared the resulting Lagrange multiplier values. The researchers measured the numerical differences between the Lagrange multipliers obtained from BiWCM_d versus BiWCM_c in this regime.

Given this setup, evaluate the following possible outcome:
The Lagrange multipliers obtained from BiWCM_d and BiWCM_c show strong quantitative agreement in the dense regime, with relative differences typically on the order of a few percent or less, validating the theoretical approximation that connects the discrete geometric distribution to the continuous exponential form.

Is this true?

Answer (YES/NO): NO